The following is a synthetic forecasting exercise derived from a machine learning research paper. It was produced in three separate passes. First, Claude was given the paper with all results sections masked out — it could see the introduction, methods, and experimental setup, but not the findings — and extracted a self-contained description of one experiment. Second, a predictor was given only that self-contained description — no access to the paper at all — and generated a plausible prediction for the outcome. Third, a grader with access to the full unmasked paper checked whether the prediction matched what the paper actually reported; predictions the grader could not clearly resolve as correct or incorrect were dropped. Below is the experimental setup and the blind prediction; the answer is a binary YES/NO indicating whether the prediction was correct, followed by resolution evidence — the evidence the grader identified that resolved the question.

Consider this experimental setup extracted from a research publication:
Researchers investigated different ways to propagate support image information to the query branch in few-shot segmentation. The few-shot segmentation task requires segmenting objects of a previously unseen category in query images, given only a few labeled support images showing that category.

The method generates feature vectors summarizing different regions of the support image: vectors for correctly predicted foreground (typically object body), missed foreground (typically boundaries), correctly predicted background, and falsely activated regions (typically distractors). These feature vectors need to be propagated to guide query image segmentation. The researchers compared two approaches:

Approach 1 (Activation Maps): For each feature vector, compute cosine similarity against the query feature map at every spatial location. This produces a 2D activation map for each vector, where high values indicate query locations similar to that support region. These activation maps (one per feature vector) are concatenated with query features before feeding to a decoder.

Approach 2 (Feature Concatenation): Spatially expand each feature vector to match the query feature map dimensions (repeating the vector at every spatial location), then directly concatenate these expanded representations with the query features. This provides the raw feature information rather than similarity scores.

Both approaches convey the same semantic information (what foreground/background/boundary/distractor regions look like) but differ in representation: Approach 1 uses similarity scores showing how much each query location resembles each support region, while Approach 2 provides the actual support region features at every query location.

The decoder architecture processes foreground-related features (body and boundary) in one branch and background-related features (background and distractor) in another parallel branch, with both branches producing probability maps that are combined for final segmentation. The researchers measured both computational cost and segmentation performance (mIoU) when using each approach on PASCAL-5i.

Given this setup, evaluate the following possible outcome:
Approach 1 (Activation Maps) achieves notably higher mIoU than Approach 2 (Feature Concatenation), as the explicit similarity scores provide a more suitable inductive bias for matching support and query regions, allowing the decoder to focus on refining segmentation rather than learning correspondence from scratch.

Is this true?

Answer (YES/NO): YES